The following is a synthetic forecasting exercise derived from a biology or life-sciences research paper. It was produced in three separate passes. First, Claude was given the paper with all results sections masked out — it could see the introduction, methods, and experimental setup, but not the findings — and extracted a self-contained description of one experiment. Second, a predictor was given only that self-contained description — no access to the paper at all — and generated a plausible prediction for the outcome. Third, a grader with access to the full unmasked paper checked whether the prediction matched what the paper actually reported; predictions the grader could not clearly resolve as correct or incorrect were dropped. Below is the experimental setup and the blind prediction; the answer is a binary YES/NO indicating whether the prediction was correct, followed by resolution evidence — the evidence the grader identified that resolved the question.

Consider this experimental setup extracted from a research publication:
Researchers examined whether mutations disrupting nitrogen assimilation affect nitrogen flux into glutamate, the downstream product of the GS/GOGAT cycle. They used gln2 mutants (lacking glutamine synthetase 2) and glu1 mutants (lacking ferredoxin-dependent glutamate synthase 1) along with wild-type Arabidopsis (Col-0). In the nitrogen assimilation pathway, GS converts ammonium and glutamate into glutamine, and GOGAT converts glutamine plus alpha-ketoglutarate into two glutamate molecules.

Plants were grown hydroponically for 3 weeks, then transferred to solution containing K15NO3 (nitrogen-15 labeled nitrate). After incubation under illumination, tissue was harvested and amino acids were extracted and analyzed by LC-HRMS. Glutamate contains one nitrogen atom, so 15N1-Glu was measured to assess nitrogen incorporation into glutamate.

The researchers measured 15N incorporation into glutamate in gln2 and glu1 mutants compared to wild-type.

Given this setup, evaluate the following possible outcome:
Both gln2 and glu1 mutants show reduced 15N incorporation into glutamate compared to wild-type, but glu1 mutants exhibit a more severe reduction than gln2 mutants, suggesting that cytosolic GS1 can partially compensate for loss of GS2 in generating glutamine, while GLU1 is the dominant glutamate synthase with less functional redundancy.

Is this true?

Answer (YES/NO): YES